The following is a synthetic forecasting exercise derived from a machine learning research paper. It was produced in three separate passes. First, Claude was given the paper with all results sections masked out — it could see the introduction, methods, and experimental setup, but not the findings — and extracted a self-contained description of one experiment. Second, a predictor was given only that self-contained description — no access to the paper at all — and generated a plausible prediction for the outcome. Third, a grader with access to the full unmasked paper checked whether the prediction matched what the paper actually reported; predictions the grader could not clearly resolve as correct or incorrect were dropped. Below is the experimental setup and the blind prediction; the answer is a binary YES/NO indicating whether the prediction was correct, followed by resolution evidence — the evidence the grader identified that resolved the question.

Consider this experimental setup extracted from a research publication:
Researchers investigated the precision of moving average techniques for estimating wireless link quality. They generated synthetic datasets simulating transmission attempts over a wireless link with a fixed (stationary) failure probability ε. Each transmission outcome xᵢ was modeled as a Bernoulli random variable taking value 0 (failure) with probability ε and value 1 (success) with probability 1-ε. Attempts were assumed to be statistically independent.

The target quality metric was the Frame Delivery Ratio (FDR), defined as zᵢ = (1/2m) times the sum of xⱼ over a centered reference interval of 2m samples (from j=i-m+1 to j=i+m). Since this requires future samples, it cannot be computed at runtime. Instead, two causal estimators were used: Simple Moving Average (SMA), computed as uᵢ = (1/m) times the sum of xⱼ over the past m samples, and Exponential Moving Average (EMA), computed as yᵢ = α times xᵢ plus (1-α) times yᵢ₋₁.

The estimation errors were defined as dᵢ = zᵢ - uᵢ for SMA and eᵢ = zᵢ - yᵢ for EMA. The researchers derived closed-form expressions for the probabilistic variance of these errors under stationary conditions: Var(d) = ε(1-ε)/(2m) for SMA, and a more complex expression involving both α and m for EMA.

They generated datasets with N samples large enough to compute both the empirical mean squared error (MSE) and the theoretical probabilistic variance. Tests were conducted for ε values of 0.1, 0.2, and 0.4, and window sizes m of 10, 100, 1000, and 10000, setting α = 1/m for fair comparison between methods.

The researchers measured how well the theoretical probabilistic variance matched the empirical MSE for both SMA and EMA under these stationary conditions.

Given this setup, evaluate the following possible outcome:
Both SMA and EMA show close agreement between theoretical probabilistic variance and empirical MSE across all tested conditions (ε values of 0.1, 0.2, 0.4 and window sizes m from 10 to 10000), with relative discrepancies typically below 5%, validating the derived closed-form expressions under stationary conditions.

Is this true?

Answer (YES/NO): YES